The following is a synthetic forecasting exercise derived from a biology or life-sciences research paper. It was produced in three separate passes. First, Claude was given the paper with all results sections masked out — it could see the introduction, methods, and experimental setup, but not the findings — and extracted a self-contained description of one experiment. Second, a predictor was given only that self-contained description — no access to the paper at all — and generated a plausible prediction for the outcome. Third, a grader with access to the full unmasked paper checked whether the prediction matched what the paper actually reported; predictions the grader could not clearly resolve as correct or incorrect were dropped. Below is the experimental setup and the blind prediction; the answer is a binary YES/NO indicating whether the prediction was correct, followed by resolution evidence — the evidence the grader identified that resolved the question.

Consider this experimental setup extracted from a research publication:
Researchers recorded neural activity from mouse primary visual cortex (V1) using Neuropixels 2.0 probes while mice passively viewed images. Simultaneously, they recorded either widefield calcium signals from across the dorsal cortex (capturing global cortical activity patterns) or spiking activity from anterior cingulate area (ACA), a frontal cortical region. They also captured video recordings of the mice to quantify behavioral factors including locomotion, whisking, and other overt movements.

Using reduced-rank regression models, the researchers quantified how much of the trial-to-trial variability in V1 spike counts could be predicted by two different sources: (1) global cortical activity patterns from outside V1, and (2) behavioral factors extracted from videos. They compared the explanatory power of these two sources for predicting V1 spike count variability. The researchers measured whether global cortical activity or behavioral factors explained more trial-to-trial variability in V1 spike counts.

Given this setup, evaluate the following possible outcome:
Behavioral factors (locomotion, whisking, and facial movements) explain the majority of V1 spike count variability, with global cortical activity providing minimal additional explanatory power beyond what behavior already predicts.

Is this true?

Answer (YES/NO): NO